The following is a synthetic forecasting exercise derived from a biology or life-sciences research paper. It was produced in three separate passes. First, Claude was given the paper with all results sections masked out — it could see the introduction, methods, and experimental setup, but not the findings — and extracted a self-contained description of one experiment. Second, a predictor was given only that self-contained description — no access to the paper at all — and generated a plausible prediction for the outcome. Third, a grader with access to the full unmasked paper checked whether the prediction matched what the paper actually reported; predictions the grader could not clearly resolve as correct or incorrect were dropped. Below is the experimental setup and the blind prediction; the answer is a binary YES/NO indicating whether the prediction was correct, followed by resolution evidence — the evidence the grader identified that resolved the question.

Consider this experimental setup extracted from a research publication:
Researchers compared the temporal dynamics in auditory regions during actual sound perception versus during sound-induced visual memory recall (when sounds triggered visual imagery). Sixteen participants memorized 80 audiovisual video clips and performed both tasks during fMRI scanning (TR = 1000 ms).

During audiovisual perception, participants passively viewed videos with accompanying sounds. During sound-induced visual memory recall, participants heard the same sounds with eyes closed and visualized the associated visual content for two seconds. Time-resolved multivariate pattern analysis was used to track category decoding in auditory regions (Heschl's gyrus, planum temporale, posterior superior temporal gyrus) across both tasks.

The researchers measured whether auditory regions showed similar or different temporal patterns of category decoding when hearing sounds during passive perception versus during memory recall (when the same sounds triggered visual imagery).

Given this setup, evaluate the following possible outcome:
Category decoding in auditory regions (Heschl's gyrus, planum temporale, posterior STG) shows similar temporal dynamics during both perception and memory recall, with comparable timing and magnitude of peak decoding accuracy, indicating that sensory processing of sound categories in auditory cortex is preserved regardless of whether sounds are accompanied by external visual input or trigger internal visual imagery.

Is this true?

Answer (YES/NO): NO